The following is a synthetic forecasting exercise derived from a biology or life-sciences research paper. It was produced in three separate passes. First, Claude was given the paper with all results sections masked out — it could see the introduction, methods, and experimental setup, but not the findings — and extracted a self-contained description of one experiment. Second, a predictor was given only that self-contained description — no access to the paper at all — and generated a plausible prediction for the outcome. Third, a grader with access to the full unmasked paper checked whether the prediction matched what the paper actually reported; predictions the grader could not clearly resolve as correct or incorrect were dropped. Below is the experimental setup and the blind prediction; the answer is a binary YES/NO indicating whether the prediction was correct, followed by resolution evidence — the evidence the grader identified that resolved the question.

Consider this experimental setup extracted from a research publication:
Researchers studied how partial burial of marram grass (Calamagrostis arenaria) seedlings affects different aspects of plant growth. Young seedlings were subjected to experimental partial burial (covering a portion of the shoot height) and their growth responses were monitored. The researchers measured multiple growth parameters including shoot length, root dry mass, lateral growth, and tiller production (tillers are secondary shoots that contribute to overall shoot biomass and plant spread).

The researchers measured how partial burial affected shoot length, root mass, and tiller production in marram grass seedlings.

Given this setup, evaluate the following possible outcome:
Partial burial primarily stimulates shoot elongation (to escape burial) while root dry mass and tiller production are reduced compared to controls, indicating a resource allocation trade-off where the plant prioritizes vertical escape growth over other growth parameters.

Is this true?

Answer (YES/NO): NO